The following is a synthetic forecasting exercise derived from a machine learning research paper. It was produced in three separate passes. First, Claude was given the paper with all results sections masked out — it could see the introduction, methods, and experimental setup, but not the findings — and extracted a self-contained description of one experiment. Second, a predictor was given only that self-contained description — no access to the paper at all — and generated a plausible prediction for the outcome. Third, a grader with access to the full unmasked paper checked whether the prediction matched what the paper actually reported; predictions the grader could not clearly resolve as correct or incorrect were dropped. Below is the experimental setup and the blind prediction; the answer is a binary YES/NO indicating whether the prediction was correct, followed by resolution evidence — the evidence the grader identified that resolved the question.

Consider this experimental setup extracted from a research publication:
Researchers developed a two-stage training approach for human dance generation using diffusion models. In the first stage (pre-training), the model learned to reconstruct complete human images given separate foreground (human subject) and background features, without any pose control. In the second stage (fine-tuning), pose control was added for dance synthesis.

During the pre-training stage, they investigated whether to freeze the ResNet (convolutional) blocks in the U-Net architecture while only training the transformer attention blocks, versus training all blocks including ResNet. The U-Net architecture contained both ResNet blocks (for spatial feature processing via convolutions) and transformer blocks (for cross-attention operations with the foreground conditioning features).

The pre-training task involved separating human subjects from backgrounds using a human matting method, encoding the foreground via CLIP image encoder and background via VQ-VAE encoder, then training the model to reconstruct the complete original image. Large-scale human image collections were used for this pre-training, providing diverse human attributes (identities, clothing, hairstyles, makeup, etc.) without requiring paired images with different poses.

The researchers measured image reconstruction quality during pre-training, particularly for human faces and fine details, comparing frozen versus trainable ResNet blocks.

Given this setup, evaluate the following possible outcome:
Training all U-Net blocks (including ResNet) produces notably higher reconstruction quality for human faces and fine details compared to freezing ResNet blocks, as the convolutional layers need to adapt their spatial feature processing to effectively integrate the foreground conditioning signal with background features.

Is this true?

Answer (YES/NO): NO